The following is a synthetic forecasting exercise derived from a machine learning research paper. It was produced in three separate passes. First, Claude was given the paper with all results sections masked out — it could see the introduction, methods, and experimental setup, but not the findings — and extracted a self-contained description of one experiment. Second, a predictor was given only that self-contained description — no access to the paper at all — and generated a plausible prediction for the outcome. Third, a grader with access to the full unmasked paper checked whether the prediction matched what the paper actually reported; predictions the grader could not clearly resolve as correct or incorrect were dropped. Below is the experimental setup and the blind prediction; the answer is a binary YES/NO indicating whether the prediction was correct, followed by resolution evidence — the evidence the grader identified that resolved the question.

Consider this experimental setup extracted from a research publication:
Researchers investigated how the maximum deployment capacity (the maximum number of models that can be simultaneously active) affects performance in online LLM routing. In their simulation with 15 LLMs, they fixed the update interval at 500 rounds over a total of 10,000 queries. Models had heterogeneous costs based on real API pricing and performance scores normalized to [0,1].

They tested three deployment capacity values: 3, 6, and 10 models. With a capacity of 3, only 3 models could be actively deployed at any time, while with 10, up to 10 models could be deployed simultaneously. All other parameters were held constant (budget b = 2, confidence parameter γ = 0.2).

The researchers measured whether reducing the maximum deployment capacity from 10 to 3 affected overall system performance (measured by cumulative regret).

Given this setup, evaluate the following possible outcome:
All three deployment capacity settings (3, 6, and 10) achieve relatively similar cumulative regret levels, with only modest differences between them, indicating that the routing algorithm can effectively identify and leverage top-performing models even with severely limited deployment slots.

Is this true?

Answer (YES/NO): NO